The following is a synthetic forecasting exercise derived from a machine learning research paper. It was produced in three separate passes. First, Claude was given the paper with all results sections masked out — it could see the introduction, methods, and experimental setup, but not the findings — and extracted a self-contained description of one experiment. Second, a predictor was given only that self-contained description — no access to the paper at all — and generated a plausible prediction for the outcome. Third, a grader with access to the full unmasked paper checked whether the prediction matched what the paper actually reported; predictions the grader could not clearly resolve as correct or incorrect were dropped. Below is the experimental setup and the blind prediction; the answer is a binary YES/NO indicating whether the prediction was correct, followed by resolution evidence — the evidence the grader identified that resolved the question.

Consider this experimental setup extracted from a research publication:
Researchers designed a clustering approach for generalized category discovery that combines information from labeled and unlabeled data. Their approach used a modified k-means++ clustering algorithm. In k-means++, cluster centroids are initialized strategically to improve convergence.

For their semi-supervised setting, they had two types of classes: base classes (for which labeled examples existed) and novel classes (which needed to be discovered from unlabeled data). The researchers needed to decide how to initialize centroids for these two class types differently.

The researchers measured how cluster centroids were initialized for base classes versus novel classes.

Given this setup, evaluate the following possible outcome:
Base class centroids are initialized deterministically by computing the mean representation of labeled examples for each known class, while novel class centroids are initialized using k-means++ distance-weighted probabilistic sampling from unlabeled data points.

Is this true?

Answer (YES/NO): YES